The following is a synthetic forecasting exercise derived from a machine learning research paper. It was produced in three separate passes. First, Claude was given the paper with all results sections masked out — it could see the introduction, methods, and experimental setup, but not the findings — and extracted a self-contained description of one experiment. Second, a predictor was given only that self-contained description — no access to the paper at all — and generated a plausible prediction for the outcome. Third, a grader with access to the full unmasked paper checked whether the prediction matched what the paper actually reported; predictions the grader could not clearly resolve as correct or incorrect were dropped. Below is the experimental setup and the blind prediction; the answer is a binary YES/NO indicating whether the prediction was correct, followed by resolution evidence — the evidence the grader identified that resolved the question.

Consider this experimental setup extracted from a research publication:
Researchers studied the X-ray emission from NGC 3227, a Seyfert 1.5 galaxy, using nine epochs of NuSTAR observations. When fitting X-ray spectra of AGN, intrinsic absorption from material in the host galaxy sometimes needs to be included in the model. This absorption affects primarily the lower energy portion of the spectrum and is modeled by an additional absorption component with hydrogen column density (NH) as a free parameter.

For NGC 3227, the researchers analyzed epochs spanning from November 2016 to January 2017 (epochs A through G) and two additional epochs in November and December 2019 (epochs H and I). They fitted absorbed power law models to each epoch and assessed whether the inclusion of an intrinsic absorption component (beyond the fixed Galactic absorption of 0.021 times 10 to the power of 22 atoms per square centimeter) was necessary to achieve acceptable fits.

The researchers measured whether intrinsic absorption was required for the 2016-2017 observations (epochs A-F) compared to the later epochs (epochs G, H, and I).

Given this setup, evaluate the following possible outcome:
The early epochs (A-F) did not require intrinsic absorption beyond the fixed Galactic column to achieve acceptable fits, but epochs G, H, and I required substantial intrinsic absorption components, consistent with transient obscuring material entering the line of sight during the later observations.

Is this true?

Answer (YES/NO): YES